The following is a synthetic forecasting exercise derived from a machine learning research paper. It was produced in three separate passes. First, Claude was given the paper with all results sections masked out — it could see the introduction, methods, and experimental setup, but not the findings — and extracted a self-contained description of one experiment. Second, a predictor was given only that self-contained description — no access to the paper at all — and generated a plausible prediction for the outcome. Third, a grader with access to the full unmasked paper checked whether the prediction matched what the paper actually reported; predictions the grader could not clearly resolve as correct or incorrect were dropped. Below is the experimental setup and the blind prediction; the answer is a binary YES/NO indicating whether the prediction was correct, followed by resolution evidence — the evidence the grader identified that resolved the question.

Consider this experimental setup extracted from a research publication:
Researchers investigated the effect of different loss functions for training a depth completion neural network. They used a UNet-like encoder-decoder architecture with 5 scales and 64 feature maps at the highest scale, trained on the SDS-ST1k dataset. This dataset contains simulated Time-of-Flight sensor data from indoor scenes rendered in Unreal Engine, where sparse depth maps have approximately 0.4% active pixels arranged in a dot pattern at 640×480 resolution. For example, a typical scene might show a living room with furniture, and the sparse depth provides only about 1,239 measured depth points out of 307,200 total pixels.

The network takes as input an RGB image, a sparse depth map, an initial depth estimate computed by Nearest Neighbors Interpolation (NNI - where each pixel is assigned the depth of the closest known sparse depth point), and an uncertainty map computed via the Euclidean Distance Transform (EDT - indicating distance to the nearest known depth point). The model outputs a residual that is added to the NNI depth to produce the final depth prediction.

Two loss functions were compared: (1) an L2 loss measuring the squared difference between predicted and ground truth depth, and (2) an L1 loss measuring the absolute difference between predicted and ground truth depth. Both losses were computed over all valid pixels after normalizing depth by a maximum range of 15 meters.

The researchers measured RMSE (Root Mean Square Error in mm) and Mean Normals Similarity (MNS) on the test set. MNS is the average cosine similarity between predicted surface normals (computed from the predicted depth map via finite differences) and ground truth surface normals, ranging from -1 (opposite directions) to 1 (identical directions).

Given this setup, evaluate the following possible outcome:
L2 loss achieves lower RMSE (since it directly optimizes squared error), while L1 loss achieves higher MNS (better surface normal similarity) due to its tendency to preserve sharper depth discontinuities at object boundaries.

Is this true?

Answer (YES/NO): NO